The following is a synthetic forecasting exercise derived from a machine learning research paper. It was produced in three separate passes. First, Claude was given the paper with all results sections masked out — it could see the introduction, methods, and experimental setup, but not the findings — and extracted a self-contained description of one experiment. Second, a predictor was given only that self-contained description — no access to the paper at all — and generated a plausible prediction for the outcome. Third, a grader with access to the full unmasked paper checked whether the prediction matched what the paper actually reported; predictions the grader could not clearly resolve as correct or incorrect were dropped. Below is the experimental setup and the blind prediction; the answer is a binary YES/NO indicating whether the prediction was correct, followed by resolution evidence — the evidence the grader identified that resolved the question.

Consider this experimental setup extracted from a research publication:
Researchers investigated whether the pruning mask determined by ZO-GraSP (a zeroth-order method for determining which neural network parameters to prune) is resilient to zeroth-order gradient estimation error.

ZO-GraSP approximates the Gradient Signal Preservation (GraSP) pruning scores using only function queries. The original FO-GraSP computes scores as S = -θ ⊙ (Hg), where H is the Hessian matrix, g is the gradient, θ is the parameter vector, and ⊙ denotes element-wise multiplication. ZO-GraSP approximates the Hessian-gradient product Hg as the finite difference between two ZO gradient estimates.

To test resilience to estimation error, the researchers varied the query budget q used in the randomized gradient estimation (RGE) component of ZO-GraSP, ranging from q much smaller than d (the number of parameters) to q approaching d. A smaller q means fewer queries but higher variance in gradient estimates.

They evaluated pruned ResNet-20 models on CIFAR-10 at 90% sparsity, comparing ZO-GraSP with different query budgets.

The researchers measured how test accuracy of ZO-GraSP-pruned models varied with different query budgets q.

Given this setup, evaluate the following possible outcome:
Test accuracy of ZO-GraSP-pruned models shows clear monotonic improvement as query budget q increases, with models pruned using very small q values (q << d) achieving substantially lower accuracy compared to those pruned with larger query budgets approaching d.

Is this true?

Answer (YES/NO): NO